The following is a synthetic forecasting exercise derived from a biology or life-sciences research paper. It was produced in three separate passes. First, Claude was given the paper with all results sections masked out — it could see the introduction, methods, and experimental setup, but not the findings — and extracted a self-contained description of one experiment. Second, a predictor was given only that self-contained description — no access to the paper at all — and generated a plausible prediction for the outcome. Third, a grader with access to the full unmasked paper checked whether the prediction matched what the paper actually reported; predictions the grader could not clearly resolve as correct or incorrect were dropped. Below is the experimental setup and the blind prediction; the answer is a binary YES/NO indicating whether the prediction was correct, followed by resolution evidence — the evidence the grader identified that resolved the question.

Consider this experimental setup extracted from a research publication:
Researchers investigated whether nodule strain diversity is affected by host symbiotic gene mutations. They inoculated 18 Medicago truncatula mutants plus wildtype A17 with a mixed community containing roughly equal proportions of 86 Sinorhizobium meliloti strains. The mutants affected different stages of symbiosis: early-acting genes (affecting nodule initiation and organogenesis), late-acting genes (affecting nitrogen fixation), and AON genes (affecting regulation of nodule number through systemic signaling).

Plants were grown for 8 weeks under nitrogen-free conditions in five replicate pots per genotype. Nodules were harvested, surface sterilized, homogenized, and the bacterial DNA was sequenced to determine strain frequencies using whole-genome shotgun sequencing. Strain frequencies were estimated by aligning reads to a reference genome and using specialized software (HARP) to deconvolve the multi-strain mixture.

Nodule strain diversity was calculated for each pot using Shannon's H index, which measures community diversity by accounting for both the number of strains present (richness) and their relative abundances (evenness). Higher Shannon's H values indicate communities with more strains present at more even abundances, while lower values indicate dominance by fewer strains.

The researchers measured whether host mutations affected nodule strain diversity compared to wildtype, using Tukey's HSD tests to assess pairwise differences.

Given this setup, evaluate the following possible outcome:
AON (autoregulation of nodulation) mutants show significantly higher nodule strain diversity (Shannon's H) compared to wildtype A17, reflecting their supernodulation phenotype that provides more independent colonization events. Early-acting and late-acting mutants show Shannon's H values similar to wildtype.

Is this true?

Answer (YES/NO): NO